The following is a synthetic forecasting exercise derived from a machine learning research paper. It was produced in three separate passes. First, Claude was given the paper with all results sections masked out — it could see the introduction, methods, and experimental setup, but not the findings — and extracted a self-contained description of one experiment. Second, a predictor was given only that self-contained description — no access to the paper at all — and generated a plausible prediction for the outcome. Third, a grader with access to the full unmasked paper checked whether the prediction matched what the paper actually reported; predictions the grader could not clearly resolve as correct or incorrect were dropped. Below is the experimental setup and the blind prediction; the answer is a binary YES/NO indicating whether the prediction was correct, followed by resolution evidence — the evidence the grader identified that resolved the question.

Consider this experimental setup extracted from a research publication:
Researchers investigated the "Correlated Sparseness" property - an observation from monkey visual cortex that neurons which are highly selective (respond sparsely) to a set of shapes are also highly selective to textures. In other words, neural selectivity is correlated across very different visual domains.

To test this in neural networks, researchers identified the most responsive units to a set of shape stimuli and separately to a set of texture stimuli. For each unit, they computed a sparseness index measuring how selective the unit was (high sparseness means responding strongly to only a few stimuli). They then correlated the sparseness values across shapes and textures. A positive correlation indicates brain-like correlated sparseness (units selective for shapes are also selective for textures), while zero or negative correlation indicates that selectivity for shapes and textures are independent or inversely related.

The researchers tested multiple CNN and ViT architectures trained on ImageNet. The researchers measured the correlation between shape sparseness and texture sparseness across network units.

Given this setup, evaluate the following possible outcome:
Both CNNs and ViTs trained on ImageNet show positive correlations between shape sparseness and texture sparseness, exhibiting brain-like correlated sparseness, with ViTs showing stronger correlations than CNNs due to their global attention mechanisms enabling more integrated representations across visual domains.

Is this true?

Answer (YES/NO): NO